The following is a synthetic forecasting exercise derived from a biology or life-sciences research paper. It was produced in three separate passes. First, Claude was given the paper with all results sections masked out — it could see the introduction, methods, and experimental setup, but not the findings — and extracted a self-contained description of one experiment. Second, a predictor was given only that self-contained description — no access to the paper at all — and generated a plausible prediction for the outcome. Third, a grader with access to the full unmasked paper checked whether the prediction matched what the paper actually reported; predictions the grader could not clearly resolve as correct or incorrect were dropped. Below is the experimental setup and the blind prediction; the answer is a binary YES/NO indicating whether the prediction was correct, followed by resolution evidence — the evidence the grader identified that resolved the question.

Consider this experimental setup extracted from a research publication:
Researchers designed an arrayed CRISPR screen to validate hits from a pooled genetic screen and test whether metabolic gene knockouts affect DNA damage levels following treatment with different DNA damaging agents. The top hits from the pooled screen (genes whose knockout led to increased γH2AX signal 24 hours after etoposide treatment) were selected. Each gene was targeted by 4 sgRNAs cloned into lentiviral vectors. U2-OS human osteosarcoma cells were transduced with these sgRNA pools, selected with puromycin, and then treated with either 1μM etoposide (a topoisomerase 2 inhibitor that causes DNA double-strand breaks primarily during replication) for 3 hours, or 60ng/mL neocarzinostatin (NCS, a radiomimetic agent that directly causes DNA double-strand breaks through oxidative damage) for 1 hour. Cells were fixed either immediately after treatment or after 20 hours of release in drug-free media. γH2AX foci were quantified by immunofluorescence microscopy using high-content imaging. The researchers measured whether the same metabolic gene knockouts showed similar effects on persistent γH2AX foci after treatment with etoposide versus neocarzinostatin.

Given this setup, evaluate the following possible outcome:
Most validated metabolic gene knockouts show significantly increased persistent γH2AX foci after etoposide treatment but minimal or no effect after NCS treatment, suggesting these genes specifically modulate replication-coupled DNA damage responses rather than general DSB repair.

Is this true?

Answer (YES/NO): NO